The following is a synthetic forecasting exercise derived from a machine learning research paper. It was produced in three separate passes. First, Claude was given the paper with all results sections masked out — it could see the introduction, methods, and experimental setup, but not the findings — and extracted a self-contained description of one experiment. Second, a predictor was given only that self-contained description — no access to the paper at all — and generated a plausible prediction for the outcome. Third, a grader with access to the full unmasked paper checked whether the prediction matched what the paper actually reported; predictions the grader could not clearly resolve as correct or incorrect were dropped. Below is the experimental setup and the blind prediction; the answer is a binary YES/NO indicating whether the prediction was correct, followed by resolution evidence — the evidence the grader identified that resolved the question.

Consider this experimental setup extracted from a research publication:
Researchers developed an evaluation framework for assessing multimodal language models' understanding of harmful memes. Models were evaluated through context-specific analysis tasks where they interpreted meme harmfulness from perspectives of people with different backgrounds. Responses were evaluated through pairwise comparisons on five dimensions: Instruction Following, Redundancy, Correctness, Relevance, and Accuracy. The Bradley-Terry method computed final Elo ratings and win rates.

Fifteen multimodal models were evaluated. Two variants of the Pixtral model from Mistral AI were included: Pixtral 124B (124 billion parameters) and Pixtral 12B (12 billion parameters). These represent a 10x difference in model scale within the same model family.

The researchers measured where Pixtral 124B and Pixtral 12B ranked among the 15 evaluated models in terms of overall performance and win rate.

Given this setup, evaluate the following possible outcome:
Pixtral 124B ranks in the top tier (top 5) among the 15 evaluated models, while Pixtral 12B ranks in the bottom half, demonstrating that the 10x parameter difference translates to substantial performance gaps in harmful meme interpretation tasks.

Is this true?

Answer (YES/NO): NO